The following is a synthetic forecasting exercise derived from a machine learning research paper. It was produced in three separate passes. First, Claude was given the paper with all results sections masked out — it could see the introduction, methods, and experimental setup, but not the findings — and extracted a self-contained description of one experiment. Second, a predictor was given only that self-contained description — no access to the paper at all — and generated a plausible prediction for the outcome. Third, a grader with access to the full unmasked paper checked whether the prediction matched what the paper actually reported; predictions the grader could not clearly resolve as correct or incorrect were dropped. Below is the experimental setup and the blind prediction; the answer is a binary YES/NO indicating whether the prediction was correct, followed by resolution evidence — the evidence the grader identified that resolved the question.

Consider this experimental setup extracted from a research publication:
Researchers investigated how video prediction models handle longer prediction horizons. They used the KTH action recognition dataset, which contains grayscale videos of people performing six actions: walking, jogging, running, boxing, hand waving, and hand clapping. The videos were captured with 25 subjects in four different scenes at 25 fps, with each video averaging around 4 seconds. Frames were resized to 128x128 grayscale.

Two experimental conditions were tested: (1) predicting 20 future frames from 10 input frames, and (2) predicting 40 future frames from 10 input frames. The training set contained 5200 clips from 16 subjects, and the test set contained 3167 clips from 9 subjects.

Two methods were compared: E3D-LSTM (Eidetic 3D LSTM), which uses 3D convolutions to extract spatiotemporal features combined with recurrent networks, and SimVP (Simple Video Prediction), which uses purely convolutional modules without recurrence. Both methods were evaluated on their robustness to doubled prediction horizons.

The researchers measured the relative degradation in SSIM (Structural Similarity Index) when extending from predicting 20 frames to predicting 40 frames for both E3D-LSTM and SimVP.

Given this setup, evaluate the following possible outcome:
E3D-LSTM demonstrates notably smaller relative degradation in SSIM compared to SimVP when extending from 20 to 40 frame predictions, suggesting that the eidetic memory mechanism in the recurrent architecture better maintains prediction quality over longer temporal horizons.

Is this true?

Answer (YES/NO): NO